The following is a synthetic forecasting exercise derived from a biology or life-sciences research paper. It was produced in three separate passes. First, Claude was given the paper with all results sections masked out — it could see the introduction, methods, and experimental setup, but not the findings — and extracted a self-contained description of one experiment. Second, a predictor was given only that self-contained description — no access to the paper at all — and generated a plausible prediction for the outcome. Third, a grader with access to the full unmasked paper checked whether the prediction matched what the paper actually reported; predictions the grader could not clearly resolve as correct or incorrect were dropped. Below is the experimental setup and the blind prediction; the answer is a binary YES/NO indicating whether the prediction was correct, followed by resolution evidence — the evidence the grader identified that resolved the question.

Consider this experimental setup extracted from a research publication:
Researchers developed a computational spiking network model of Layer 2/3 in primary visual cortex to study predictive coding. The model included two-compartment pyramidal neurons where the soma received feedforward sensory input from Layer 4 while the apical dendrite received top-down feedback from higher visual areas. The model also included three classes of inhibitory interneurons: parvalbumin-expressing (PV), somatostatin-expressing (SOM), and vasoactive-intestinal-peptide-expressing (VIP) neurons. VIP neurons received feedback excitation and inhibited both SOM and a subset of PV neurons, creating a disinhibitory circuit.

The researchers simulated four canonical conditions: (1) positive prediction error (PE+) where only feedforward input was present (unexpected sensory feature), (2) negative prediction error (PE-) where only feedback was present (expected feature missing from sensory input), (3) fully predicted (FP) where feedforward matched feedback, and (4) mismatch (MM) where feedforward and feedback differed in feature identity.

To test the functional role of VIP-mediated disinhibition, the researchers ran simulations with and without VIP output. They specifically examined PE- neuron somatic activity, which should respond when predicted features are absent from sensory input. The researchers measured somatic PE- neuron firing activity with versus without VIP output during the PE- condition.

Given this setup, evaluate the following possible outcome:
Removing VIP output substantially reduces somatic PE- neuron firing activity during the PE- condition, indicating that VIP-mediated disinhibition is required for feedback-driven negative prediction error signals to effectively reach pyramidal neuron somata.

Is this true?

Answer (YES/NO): YES